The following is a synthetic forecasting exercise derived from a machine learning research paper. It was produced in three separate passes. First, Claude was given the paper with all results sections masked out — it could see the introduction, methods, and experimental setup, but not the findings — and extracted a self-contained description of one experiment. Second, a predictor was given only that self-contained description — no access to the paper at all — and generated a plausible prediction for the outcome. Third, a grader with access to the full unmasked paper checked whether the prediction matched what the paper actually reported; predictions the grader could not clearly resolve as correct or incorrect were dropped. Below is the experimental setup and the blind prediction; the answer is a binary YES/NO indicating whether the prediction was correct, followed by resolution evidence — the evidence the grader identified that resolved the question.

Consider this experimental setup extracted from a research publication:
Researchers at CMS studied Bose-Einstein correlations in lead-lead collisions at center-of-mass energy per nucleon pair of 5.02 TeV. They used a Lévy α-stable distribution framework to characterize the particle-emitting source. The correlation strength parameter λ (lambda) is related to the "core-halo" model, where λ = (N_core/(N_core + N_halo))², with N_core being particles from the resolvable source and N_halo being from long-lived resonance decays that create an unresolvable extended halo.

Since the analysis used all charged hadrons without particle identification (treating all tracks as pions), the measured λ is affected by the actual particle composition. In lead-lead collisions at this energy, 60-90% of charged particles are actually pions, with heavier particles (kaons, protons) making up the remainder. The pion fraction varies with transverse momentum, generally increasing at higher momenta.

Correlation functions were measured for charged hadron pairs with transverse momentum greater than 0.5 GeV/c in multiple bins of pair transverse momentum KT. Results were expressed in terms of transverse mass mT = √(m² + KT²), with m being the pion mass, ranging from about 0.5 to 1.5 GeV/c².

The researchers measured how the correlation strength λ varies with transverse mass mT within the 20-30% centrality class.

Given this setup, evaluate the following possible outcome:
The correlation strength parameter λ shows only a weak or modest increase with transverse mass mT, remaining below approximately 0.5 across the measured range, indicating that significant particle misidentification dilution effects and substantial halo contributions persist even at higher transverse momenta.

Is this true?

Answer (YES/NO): NO